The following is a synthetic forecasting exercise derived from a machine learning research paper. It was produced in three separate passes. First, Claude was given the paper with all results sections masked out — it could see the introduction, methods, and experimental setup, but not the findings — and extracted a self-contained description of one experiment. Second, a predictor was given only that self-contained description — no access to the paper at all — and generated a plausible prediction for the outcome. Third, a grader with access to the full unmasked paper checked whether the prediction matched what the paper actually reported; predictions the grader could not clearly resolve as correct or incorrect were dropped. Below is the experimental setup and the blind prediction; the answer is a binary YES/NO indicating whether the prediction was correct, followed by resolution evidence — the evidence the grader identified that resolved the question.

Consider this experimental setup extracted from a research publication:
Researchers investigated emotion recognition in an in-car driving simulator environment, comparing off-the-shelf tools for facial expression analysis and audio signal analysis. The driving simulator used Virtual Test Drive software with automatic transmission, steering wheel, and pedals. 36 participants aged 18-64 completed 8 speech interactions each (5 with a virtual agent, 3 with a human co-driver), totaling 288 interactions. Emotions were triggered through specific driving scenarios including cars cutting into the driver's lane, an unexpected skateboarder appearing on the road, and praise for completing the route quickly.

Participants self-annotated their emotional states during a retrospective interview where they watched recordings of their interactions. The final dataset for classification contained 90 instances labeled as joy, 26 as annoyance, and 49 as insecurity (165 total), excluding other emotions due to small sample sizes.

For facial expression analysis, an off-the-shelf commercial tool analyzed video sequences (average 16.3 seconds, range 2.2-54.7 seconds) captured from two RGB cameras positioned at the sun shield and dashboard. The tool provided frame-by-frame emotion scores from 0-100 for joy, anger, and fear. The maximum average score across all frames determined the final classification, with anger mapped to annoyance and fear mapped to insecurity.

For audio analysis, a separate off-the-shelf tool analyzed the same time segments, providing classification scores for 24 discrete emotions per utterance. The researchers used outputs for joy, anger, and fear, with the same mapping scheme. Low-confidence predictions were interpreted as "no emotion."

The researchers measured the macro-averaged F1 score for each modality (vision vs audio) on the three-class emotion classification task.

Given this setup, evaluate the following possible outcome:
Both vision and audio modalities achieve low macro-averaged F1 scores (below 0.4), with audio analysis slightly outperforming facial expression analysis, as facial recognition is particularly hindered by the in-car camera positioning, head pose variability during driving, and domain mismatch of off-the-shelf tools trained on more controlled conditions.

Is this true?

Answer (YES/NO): NO